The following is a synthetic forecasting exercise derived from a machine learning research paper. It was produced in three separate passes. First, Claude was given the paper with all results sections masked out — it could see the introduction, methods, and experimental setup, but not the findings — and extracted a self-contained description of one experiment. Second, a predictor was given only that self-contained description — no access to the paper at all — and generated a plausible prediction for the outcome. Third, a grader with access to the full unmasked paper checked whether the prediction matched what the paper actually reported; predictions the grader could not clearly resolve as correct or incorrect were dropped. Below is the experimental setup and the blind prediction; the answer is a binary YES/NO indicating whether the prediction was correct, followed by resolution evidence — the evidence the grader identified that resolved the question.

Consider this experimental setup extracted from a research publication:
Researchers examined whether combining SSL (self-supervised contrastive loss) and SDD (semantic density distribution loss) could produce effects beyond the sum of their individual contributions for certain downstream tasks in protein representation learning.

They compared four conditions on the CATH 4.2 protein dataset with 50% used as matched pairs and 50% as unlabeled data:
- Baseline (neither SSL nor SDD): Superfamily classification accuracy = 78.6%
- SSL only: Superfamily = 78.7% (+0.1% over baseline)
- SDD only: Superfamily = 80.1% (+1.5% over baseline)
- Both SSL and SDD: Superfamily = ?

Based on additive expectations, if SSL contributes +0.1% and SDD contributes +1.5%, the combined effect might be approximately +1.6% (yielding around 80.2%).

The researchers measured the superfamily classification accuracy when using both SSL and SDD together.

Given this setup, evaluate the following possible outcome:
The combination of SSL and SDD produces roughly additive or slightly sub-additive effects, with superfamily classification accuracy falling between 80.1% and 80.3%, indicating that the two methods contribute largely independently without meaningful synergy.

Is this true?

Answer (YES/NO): NO